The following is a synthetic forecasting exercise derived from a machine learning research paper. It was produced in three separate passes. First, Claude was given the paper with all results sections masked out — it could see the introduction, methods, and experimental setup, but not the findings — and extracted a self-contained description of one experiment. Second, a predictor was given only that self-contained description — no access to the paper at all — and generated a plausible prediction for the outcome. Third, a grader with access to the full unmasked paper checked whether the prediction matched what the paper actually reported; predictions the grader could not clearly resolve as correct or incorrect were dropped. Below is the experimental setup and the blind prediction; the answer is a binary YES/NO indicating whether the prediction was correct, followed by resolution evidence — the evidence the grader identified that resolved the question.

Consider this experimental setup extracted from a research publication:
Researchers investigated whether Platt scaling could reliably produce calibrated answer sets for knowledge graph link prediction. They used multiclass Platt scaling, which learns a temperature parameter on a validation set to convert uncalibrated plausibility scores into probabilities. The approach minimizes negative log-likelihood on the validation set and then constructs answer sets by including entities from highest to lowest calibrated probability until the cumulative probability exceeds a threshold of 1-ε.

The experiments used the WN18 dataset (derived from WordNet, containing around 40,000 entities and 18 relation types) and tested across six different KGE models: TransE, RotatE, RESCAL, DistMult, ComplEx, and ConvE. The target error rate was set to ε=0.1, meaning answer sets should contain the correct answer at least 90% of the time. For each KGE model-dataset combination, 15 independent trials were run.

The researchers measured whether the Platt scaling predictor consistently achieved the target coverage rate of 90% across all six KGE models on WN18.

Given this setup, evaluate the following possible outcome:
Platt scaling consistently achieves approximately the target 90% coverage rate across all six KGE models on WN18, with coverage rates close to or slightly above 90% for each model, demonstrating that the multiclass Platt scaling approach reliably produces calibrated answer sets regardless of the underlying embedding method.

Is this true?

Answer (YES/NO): NO